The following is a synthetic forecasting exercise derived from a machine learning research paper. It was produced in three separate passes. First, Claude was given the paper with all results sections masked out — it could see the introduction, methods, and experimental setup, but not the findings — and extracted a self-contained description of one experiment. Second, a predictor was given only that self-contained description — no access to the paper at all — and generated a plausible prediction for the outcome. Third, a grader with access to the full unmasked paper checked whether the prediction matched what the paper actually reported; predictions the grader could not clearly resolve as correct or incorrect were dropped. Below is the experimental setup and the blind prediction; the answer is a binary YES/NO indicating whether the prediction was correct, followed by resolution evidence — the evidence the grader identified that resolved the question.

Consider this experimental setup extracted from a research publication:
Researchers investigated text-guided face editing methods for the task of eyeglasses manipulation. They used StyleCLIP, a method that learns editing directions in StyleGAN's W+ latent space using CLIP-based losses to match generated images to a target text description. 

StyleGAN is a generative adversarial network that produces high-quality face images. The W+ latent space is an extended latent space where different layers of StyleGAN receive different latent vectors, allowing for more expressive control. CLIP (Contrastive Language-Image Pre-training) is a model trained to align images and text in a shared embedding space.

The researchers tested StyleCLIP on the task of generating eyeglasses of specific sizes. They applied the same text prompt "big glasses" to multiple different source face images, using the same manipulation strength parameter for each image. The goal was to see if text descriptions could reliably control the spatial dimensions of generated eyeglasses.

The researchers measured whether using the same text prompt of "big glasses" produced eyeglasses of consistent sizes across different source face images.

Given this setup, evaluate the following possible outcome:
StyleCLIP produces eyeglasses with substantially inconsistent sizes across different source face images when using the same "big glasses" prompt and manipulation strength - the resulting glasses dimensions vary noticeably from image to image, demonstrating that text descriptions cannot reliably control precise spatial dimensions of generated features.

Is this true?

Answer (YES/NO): YES